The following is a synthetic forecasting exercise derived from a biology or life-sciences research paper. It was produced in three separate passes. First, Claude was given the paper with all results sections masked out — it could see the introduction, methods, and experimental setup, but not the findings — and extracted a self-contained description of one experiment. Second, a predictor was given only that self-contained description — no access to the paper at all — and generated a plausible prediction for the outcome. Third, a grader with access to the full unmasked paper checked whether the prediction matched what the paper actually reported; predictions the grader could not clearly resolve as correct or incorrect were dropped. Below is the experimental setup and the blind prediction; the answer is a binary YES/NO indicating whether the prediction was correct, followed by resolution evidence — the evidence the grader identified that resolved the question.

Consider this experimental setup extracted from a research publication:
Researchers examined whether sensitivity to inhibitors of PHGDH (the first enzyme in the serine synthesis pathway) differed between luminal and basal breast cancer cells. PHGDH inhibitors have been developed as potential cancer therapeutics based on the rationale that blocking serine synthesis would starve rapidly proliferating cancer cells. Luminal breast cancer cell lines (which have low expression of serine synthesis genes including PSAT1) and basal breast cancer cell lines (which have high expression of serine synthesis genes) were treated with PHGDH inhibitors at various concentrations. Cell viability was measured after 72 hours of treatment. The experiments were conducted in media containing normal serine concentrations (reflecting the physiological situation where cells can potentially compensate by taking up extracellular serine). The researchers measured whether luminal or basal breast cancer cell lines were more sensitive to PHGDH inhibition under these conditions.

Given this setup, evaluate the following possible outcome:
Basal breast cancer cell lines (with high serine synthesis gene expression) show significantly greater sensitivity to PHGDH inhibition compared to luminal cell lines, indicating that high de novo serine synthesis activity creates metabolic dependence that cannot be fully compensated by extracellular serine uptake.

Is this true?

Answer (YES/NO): NO